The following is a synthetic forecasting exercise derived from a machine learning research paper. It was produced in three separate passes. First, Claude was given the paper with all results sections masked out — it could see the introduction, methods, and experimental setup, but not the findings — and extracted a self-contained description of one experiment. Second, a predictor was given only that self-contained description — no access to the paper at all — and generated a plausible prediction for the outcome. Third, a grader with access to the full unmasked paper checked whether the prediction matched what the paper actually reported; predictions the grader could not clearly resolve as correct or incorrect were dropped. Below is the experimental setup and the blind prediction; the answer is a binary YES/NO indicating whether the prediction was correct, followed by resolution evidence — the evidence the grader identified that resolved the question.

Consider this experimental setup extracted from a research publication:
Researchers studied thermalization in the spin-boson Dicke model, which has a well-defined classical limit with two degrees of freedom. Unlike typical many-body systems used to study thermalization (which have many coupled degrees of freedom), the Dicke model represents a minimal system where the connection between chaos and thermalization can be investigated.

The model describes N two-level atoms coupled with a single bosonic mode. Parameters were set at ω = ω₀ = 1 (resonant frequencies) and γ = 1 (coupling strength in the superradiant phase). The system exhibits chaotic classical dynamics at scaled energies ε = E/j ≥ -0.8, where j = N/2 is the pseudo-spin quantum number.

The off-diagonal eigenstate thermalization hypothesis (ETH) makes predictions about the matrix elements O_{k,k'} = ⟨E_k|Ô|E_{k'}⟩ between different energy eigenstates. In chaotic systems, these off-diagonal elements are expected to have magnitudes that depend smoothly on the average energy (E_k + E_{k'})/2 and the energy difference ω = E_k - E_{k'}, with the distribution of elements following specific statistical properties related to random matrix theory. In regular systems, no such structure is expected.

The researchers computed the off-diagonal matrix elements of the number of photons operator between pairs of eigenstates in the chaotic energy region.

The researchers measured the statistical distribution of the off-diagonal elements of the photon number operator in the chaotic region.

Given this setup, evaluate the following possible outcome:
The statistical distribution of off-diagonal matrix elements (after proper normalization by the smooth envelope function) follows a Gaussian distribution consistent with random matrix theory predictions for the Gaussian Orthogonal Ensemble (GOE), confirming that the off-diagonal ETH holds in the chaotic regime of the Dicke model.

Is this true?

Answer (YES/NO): YES